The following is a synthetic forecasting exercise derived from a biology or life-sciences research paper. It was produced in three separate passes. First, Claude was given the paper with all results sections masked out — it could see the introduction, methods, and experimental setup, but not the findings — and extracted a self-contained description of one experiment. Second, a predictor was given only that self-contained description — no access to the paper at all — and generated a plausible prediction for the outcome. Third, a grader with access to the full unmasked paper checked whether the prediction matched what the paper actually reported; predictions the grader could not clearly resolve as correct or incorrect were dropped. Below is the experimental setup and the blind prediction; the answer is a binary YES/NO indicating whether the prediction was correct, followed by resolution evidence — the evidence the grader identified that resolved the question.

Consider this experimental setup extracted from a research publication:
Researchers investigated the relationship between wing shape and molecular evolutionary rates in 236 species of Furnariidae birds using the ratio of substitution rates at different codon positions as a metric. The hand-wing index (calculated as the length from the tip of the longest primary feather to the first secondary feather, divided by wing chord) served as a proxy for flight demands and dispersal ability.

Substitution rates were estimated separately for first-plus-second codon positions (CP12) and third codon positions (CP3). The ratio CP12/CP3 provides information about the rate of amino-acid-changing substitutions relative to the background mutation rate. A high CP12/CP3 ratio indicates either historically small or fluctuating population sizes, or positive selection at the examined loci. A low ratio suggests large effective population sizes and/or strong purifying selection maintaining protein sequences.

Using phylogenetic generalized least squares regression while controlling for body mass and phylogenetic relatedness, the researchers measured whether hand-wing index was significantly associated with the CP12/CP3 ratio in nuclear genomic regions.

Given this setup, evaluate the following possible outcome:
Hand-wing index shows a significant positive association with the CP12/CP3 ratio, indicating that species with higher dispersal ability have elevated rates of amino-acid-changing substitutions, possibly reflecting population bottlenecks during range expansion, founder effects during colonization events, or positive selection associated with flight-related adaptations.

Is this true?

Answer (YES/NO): NO